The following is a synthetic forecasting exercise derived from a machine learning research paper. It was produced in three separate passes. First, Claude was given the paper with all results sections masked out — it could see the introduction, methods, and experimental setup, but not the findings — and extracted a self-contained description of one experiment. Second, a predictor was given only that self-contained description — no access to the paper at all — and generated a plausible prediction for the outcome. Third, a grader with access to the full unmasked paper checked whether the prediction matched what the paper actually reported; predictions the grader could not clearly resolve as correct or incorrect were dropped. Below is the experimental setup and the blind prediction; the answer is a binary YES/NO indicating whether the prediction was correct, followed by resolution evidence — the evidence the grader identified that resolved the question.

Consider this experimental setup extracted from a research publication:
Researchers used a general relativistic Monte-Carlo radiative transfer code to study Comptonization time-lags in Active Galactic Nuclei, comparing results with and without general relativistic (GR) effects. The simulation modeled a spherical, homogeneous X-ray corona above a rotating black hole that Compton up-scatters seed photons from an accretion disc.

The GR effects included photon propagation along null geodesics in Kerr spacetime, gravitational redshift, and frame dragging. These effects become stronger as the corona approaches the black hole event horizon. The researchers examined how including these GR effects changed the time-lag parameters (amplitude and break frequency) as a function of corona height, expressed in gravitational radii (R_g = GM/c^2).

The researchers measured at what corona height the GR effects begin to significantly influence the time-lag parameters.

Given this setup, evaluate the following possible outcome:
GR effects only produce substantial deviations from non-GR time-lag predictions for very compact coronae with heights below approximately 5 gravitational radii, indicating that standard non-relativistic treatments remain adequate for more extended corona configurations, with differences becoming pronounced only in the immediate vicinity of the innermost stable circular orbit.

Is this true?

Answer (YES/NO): NO